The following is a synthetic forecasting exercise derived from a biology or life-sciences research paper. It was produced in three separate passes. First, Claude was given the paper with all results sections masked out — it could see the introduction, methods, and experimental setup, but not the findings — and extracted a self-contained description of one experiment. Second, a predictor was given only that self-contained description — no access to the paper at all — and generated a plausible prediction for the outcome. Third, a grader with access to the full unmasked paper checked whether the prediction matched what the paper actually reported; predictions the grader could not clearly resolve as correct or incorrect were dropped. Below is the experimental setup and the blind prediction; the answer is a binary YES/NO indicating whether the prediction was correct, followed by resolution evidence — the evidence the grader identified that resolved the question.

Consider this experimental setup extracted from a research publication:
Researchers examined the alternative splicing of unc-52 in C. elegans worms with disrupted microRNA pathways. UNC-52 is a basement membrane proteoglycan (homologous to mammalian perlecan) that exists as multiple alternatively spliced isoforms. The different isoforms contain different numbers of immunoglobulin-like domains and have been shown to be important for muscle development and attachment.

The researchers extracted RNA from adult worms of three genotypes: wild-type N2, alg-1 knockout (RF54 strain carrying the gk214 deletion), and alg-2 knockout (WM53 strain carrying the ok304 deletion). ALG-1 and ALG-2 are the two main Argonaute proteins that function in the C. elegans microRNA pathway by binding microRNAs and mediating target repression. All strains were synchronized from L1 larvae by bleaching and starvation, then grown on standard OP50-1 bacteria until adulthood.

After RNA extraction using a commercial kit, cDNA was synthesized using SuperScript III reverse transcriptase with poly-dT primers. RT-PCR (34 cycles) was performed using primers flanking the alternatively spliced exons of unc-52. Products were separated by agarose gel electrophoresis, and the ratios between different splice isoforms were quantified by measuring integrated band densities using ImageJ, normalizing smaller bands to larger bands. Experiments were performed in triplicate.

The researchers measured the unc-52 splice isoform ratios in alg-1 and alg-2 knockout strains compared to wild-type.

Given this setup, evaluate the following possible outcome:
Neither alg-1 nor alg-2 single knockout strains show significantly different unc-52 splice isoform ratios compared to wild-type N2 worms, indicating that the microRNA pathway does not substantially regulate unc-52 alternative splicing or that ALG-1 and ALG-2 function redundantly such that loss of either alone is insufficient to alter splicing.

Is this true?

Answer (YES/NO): NO